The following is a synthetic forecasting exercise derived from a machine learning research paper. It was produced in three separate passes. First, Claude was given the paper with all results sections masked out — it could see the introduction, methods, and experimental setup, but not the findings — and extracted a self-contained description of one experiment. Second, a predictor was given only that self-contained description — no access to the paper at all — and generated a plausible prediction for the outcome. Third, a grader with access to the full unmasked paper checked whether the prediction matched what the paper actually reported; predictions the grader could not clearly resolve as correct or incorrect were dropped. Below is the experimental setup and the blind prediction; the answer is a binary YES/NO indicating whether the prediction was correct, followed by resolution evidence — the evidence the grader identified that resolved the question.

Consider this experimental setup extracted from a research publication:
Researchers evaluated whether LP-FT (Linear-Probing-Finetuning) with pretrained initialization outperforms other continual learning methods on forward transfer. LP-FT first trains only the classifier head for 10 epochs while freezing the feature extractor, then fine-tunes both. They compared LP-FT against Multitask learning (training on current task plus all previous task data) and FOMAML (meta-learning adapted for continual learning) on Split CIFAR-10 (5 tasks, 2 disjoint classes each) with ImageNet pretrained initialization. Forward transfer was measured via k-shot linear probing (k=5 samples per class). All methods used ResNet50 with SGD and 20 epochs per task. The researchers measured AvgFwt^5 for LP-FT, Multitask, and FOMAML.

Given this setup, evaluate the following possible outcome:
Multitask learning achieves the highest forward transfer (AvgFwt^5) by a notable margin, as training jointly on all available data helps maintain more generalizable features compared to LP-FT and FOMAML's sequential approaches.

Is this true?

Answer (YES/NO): NO